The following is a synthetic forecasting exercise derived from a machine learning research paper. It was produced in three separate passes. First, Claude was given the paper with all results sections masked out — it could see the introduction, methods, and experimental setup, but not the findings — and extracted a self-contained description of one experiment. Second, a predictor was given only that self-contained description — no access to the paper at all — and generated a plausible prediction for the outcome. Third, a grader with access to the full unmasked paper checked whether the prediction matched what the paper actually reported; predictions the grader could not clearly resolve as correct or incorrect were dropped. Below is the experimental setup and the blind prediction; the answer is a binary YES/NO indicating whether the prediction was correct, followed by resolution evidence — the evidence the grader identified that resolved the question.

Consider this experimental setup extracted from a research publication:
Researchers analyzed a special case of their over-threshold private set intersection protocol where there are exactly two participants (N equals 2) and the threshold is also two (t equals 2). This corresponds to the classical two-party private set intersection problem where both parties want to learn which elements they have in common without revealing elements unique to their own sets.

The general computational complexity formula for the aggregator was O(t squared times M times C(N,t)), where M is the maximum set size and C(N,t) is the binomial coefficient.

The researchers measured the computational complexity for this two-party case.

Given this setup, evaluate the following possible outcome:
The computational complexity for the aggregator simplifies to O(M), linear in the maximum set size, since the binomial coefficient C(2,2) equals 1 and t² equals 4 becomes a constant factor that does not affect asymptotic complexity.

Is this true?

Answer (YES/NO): YES